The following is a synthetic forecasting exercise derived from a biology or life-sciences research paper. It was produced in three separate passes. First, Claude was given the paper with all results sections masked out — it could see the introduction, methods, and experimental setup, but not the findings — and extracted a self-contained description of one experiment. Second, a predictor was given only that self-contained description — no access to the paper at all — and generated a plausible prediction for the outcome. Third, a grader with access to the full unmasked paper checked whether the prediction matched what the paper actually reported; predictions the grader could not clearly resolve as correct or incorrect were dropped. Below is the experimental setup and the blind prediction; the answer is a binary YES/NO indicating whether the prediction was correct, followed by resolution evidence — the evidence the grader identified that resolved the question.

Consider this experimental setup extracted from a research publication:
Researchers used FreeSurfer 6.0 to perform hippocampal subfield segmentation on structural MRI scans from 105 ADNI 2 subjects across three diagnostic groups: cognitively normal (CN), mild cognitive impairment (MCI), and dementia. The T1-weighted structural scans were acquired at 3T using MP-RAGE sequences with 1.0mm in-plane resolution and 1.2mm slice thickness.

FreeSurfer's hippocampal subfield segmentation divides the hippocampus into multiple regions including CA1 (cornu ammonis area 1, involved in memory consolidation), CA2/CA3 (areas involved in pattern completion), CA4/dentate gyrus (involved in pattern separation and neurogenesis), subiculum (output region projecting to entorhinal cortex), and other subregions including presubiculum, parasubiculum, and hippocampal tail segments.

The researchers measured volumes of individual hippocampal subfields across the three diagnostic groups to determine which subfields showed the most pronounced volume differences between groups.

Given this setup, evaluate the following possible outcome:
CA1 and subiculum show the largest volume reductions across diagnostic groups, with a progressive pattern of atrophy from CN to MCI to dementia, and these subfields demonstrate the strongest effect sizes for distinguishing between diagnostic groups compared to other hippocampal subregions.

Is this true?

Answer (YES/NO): NO